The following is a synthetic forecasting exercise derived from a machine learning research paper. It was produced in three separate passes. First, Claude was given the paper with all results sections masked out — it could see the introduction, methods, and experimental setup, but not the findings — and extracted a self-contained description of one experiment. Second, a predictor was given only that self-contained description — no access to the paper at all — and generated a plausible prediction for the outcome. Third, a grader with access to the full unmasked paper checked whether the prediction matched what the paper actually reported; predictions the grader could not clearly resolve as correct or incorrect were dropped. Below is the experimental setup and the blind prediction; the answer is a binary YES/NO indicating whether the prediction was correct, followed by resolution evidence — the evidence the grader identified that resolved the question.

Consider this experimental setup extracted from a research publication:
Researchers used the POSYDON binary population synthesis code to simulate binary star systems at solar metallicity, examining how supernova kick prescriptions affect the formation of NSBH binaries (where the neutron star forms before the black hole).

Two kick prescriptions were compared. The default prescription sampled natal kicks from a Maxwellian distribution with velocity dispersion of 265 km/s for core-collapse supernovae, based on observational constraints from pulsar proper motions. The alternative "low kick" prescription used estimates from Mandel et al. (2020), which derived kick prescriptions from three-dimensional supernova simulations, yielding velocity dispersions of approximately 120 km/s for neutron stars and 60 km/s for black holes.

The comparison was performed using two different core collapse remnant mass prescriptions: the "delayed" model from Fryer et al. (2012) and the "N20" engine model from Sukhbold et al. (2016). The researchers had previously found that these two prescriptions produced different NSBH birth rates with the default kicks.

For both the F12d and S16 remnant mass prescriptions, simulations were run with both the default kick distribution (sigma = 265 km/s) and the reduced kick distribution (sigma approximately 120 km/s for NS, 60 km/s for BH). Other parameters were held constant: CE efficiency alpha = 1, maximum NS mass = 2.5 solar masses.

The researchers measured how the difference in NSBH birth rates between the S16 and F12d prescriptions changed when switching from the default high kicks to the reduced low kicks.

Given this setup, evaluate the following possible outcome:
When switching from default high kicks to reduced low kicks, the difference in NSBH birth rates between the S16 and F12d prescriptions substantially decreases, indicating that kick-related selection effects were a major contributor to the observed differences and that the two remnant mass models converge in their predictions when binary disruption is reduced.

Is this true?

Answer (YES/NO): NO